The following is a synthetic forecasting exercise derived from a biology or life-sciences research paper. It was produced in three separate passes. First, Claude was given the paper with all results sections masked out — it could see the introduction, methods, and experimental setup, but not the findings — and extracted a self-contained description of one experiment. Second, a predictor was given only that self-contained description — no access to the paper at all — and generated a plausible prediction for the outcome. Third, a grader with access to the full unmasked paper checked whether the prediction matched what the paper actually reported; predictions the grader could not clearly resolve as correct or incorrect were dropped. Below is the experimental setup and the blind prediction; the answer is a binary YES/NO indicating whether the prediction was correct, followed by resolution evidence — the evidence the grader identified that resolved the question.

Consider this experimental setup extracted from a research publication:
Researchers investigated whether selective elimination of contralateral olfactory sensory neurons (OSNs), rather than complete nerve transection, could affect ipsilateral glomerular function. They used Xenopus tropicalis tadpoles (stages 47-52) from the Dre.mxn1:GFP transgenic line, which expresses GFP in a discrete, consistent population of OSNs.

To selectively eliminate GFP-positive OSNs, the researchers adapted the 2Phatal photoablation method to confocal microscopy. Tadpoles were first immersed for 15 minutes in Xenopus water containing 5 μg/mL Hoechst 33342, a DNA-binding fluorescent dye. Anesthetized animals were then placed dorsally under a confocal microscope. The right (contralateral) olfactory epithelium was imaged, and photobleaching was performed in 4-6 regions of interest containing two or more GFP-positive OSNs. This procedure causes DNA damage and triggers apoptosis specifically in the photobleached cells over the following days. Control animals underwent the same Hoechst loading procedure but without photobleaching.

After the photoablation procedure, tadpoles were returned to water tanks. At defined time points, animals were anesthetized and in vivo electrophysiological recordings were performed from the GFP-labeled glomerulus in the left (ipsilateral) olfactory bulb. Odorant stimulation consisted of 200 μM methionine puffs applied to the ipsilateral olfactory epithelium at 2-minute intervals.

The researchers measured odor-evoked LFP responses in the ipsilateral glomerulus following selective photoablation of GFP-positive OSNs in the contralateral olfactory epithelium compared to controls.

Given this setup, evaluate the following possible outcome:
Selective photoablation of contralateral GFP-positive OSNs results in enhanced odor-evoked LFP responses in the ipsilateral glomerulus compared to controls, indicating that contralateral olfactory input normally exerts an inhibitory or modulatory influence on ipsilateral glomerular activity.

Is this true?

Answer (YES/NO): NO